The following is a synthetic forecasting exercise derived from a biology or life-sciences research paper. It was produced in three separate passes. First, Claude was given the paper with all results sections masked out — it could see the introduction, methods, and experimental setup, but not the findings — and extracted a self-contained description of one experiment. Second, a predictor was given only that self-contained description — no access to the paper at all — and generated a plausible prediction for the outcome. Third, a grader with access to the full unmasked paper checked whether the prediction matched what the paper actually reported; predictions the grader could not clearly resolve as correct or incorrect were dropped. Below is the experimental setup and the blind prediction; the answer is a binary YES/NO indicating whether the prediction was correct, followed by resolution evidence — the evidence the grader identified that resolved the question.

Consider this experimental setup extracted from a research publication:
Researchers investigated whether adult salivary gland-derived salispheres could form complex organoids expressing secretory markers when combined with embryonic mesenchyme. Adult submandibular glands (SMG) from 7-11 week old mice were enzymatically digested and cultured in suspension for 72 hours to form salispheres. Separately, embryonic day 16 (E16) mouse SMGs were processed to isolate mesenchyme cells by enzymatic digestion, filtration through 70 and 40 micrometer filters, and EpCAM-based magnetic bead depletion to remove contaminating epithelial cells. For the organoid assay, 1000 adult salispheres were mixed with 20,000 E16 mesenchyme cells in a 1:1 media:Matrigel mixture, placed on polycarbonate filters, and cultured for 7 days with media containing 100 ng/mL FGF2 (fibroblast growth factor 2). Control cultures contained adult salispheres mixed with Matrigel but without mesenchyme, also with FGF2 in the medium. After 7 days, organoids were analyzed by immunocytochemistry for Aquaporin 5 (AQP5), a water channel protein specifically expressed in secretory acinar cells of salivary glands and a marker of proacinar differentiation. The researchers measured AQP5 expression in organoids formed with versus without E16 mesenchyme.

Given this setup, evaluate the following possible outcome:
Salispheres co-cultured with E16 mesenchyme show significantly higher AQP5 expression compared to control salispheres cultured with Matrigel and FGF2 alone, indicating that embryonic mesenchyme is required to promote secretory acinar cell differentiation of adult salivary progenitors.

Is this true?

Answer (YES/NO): YES